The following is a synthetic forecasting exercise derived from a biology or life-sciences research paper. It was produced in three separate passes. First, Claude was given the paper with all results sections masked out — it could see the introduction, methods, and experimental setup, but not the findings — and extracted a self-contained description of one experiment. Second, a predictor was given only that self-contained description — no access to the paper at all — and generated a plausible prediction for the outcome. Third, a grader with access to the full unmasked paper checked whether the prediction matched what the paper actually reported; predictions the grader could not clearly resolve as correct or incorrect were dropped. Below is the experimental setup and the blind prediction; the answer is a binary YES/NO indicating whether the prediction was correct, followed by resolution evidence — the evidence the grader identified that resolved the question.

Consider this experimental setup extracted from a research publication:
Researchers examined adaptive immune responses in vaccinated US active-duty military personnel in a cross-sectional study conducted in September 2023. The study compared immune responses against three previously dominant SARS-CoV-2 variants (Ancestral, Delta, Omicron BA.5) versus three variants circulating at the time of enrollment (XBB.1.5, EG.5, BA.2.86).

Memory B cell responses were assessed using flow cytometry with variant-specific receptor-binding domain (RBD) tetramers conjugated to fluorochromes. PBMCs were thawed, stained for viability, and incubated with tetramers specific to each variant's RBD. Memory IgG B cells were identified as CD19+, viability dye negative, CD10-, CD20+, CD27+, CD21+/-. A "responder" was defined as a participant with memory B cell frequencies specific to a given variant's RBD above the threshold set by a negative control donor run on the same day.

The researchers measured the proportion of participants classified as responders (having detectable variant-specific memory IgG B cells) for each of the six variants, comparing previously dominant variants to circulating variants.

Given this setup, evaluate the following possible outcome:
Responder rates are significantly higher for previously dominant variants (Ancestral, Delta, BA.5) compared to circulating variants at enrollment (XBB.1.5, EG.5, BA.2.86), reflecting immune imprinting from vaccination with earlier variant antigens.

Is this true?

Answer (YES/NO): NO